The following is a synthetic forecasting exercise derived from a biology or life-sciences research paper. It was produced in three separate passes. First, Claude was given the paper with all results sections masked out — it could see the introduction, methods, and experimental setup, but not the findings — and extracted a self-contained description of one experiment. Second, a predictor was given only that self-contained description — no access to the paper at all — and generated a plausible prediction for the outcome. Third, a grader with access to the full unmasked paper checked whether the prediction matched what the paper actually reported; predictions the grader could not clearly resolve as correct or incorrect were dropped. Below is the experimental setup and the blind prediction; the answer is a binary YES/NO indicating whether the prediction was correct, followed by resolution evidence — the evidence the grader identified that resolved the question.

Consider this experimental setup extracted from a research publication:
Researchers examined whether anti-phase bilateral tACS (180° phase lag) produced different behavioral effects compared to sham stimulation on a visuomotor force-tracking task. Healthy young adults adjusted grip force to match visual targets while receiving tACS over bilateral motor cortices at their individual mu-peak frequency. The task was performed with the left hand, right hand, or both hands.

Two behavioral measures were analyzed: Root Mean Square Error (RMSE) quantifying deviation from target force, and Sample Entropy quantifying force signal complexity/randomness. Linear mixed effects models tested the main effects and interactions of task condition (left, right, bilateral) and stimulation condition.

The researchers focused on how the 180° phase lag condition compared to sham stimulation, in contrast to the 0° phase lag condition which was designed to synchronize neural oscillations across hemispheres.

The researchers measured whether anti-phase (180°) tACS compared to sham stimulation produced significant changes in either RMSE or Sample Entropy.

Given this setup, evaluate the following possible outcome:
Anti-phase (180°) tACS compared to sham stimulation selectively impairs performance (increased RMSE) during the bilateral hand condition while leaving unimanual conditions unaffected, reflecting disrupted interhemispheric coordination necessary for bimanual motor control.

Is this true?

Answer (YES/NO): NO